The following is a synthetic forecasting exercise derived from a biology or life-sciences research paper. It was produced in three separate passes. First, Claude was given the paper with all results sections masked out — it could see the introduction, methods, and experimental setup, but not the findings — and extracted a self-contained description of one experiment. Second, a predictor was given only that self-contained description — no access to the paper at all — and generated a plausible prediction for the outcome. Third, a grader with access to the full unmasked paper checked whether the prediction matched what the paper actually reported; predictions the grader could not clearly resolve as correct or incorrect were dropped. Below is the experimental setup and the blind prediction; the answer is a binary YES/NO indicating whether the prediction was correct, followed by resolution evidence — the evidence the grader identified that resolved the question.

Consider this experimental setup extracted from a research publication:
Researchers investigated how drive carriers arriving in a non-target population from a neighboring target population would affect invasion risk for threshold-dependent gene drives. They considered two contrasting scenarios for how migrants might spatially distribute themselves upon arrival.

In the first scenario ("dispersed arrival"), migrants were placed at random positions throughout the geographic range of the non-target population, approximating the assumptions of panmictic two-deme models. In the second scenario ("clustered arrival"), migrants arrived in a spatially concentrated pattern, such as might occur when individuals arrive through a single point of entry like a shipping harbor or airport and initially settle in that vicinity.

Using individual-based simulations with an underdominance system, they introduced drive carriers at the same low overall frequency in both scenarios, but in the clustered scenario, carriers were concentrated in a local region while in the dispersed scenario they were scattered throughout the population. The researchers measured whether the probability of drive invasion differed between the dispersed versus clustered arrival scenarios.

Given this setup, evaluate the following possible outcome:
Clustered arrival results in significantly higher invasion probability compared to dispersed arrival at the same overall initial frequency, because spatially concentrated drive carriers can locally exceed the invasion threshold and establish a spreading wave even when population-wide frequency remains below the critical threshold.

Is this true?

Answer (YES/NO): YES